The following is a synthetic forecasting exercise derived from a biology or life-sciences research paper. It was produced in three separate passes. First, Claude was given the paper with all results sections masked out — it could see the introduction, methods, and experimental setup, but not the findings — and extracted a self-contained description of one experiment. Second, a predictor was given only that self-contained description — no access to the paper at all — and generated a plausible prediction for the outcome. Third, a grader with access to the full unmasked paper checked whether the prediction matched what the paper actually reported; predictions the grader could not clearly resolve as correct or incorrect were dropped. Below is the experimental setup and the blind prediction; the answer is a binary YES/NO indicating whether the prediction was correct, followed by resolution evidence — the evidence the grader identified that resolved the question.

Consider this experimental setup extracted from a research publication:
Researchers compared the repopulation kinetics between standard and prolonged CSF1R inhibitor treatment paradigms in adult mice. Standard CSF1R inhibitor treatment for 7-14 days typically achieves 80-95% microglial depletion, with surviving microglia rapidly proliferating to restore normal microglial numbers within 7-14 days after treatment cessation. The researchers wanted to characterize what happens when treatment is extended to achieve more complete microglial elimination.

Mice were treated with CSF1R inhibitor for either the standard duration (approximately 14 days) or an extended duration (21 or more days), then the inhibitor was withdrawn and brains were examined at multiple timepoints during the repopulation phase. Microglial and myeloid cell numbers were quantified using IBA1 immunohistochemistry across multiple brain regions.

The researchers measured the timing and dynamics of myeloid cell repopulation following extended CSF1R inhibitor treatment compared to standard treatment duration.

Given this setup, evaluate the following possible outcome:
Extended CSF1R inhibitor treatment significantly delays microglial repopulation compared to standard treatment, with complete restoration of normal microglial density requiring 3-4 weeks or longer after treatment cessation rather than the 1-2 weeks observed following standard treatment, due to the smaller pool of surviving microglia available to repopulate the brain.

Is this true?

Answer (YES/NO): NO